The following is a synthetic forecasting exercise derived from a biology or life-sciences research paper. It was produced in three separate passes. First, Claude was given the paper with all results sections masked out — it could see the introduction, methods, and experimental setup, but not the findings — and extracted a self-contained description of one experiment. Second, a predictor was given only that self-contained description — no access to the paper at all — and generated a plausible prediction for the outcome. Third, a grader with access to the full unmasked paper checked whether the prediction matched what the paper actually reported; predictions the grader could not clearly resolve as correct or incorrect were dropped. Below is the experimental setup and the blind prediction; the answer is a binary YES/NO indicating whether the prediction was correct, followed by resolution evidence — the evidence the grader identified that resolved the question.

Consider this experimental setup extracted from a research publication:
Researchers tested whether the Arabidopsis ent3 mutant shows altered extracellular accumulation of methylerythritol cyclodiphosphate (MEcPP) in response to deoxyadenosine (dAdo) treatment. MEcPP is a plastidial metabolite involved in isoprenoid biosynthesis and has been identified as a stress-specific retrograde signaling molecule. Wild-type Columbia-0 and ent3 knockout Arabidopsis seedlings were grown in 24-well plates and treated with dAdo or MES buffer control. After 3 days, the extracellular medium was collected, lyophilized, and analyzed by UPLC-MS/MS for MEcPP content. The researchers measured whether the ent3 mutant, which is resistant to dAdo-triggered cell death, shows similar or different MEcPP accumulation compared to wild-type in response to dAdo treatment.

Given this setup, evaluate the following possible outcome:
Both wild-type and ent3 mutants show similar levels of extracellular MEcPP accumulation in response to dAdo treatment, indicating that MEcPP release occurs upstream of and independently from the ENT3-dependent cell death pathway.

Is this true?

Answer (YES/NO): NO